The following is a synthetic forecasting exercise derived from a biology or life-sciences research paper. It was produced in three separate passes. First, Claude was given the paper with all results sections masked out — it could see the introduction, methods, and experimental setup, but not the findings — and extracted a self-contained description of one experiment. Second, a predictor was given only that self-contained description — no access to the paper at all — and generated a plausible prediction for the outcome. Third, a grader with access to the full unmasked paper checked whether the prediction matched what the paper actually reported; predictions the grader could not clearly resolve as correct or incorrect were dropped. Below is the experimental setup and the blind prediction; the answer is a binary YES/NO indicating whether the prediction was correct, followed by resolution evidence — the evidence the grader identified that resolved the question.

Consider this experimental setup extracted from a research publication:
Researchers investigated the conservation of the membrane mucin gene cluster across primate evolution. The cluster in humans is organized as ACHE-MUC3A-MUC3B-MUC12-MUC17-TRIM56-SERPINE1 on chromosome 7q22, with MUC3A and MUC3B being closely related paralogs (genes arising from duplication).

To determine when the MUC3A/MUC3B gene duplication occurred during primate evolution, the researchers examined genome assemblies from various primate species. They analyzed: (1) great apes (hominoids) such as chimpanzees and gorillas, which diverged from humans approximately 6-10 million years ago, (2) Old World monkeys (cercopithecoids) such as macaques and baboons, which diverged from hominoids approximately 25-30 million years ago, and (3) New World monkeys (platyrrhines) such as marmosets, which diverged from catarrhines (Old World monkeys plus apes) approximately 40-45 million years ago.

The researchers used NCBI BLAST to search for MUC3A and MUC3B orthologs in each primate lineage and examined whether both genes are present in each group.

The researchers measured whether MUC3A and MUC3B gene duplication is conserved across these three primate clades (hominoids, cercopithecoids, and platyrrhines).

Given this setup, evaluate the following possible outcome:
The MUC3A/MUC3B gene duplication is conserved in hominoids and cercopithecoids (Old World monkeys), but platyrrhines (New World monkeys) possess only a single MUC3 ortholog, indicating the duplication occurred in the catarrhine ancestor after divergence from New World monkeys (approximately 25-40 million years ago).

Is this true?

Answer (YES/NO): YES